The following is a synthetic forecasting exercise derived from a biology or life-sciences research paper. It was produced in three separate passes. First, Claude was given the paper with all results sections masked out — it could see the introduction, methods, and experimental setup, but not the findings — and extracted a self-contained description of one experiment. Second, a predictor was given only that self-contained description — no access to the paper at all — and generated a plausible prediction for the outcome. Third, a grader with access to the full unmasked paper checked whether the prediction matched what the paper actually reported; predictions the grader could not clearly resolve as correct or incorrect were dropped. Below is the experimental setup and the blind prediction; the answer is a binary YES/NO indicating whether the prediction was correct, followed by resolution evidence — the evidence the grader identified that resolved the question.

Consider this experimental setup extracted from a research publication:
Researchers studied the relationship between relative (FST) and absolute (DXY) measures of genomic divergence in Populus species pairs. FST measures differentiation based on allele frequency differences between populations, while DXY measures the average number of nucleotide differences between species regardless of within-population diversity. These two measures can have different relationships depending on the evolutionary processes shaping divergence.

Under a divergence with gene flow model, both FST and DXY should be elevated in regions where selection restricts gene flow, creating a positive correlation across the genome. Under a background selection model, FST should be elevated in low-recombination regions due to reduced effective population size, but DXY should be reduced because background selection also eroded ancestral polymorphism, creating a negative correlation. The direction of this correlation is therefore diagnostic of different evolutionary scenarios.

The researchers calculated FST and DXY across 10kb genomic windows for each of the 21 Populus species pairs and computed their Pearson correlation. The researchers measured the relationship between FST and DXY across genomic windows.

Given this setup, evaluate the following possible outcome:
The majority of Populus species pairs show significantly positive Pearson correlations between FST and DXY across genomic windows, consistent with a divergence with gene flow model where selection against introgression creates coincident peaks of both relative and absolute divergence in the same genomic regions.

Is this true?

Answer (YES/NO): NO